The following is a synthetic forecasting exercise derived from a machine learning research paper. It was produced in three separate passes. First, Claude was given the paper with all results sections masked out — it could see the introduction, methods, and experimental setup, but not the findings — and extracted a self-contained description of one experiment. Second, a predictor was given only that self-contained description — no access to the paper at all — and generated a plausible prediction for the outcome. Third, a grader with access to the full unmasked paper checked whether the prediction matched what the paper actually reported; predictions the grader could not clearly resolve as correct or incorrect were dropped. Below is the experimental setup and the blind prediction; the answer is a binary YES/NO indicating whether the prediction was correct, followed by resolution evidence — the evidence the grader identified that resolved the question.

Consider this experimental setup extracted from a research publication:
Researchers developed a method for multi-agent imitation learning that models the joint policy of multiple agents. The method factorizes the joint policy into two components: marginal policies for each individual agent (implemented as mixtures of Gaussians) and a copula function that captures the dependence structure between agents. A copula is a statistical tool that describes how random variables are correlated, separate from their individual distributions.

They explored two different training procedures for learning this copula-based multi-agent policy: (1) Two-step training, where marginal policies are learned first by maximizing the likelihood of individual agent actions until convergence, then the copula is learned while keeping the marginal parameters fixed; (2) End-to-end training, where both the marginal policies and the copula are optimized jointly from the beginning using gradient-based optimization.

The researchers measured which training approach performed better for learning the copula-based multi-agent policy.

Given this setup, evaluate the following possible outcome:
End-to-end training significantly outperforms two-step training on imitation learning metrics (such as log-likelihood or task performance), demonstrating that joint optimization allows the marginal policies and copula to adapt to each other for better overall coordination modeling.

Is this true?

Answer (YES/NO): NO